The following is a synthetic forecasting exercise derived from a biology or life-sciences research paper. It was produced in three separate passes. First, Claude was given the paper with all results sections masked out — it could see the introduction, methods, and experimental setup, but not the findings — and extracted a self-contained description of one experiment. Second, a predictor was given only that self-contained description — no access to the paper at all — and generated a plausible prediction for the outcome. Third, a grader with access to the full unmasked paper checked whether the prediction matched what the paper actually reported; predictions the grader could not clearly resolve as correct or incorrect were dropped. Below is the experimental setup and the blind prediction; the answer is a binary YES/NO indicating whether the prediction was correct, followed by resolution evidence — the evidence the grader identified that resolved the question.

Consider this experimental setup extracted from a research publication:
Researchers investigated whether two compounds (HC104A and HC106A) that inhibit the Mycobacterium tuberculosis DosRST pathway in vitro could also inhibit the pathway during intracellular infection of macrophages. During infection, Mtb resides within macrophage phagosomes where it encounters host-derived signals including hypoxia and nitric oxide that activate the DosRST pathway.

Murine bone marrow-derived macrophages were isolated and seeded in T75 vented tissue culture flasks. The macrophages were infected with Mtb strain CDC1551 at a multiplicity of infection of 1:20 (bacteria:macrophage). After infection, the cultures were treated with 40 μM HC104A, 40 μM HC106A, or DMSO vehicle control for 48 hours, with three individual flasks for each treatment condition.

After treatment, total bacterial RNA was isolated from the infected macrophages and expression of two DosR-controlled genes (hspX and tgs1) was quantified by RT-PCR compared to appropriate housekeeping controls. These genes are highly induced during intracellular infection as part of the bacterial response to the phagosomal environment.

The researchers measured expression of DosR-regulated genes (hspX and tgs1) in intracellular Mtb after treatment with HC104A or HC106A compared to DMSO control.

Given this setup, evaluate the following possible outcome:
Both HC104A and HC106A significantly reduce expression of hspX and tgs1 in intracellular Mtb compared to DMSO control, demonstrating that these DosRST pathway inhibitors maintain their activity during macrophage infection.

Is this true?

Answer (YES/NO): NO